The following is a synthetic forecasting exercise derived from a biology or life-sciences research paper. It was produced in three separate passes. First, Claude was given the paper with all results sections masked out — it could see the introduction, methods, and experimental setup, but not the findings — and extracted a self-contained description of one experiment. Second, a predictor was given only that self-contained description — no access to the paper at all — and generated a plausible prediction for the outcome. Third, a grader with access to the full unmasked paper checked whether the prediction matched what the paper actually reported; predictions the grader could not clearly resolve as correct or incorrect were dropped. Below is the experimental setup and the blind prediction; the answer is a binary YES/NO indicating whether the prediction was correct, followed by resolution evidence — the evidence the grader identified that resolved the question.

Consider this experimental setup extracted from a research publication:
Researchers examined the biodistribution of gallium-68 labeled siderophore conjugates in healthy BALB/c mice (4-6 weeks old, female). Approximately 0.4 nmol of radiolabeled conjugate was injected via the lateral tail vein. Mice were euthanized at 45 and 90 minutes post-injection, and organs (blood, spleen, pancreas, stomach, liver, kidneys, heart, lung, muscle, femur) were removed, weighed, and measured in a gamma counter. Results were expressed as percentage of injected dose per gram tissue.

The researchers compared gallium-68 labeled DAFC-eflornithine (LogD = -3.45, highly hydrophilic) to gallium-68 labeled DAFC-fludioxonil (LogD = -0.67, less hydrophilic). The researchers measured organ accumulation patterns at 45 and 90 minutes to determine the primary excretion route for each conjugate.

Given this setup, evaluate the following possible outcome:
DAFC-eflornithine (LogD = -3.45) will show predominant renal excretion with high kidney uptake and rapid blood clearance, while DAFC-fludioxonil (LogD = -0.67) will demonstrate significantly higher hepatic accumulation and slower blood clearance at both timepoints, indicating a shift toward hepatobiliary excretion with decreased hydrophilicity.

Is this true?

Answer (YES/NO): YES